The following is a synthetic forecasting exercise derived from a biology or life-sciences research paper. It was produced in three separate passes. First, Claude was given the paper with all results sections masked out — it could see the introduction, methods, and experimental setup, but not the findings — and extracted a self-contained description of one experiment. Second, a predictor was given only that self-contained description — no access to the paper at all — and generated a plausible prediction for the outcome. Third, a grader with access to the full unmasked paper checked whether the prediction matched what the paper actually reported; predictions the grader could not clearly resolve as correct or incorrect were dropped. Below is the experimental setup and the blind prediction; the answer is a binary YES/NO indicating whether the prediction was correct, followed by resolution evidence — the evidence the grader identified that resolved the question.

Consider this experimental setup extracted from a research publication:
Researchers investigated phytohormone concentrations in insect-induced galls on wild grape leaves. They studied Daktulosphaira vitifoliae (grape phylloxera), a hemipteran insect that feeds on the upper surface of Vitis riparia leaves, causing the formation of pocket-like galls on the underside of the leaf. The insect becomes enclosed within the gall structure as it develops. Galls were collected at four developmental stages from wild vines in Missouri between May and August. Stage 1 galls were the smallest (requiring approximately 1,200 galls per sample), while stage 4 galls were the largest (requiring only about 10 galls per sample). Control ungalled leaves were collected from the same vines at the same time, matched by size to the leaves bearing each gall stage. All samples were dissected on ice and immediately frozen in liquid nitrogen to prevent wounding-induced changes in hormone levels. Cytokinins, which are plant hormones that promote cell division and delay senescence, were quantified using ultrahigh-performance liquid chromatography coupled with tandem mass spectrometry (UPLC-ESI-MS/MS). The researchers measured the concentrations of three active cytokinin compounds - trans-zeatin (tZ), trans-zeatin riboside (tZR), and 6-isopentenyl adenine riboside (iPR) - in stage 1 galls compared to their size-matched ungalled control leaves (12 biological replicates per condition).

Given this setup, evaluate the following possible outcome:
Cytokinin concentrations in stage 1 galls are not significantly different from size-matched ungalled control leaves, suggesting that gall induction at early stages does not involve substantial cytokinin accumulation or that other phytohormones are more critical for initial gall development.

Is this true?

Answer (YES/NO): NO